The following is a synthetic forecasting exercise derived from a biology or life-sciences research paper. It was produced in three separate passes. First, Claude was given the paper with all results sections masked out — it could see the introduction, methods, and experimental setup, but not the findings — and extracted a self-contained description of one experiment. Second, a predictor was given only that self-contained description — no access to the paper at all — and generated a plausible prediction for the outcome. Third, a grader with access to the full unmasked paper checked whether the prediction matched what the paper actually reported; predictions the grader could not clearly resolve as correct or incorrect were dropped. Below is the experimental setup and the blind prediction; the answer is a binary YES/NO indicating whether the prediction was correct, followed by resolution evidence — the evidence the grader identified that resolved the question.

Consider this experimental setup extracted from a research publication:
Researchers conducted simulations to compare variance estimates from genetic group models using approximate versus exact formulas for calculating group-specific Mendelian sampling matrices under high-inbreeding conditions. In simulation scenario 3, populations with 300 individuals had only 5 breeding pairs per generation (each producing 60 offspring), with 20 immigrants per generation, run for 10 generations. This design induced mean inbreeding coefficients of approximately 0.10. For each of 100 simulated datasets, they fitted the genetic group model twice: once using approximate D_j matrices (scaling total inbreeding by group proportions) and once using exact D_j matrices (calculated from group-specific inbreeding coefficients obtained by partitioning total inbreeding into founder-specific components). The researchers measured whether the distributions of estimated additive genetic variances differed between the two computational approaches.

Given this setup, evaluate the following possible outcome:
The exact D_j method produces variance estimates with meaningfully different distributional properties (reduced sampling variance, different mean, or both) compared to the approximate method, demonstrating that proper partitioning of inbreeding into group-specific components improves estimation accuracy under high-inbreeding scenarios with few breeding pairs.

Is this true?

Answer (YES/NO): NO